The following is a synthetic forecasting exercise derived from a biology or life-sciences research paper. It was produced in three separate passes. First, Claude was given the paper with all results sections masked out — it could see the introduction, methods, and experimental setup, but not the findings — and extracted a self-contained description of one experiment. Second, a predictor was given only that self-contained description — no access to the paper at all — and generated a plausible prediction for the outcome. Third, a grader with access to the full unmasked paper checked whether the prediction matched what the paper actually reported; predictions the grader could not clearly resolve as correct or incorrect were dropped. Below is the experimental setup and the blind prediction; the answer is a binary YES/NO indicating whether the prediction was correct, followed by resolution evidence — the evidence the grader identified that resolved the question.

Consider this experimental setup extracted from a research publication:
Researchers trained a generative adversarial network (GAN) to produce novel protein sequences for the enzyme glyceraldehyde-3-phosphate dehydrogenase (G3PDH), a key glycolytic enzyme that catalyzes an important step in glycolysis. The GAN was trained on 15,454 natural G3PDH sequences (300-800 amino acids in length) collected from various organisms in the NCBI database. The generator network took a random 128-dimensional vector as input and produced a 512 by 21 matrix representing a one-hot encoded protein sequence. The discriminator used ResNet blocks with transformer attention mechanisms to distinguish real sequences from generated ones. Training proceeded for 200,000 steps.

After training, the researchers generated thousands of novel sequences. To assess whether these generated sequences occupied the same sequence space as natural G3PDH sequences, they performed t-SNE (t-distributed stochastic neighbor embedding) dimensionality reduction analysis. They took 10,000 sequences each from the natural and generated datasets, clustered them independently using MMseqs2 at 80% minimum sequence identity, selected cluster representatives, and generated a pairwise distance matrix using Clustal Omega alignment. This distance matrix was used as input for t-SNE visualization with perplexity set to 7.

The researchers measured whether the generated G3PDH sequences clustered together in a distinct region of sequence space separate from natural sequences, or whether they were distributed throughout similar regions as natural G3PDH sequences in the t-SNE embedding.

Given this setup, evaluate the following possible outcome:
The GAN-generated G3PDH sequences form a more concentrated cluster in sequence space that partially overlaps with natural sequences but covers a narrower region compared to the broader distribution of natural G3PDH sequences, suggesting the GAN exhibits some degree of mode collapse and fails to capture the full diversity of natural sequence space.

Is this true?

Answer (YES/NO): NO